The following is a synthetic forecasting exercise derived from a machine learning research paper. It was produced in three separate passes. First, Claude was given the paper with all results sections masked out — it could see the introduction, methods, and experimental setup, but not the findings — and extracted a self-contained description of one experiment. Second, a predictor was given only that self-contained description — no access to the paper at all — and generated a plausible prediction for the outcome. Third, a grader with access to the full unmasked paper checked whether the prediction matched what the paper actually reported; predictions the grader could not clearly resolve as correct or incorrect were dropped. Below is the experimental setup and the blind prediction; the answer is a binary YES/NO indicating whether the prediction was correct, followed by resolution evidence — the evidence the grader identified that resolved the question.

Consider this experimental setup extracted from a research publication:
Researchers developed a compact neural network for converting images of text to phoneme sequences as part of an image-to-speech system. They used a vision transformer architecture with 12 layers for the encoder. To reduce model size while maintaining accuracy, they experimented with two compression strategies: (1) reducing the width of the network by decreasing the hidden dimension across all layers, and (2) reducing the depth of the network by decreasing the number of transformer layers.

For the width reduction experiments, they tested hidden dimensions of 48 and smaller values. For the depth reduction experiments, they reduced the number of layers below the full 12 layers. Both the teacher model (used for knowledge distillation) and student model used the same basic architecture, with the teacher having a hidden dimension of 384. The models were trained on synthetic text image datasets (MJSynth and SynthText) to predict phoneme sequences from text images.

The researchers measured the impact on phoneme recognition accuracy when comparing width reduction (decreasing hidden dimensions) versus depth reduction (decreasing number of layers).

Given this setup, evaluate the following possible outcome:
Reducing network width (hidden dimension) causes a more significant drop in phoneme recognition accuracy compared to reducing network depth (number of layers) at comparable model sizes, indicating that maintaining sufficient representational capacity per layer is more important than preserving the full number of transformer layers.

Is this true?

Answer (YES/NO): NO